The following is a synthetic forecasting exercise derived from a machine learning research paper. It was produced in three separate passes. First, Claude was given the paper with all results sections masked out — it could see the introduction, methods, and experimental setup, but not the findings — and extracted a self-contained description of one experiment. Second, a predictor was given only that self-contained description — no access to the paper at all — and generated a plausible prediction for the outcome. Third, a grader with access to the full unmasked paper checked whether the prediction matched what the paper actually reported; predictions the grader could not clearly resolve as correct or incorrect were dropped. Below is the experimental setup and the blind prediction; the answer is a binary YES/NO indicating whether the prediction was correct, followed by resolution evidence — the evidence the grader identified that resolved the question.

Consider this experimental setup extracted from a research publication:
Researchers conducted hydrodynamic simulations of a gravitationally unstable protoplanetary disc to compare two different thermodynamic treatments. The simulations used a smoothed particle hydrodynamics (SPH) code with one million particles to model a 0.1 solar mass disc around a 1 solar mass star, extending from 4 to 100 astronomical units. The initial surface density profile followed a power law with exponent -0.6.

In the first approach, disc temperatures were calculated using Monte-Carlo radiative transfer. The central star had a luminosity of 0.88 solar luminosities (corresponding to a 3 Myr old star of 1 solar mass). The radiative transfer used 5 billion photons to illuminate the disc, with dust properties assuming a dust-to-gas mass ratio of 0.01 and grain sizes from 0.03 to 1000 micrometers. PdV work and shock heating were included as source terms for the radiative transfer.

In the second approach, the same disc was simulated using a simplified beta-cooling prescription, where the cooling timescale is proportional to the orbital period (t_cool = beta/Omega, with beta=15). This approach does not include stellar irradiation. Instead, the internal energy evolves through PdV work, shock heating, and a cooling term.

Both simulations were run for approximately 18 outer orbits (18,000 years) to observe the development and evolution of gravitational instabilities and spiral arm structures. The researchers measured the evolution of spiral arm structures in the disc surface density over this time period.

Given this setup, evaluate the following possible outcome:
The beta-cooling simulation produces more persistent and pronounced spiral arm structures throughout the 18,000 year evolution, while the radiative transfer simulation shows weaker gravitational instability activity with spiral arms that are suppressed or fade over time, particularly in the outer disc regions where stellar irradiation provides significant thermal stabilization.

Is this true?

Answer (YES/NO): NO